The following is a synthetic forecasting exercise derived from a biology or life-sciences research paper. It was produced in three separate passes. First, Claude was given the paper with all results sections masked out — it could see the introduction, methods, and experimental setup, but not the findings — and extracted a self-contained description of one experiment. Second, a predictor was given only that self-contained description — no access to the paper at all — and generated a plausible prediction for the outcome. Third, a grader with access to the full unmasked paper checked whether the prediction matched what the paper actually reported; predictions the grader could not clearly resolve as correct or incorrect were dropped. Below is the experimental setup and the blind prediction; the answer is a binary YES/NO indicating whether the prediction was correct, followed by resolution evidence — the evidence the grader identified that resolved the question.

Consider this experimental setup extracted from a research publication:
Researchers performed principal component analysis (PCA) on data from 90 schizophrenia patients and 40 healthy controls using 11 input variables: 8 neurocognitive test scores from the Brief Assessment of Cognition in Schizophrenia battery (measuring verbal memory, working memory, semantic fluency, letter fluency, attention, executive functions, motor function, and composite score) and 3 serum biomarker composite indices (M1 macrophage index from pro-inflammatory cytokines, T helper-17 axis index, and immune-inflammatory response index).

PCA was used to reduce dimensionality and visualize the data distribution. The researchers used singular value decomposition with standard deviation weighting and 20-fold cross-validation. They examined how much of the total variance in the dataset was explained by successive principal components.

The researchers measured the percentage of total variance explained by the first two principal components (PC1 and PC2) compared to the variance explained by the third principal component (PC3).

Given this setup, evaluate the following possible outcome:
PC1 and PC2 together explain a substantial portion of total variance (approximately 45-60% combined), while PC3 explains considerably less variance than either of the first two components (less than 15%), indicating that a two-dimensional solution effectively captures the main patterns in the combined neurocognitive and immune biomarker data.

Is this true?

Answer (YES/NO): NO